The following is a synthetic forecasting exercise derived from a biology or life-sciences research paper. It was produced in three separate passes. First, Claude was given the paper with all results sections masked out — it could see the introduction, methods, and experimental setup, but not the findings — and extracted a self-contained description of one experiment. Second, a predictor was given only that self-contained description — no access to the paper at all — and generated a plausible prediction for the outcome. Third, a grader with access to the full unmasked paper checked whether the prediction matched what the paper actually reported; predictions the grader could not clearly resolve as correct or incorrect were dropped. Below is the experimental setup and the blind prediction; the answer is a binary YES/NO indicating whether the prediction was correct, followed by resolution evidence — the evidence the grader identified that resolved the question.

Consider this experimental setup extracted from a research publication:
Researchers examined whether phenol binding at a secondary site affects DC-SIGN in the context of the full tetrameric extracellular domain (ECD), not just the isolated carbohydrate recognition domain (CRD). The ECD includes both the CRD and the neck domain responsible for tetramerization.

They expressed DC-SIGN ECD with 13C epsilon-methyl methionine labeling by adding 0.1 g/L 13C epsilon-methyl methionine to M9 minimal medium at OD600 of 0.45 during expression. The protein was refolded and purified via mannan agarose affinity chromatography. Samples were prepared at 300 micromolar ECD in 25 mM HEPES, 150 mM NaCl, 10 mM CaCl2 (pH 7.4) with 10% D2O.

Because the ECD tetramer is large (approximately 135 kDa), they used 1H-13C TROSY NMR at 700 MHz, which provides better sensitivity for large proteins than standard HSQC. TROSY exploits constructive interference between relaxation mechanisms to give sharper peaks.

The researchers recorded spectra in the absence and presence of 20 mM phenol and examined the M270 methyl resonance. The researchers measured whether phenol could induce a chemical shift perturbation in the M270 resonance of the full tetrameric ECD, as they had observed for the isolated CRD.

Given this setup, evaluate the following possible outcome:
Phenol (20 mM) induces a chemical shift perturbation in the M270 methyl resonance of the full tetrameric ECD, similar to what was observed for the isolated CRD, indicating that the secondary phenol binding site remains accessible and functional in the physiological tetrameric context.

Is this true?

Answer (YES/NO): YES